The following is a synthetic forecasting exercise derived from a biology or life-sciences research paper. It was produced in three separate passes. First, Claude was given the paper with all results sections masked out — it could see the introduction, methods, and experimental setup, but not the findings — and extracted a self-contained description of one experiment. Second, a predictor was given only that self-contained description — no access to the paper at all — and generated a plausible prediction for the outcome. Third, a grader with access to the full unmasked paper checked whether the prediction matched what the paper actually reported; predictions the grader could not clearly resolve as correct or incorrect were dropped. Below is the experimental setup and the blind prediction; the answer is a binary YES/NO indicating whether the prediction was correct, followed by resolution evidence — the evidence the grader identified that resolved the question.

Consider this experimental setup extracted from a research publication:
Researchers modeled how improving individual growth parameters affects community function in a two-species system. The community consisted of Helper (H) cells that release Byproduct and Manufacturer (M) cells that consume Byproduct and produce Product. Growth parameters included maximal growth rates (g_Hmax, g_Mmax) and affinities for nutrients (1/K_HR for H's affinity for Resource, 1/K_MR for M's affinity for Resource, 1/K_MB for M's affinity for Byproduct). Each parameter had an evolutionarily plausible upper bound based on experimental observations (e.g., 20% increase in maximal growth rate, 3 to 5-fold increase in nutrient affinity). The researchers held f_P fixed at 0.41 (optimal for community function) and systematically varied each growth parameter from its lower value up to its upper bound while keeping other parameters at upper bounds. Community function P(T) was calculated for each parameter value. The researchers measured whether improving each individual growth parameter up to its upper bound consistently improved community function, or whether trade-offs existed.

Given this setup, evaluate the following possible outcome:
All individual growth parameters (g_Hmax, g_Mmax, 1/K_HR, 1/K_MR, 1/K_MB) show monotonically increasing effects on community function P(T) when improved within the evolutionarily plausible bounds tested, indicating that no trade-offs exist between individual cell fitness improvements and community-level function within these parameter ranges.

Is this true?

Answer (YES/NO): YES